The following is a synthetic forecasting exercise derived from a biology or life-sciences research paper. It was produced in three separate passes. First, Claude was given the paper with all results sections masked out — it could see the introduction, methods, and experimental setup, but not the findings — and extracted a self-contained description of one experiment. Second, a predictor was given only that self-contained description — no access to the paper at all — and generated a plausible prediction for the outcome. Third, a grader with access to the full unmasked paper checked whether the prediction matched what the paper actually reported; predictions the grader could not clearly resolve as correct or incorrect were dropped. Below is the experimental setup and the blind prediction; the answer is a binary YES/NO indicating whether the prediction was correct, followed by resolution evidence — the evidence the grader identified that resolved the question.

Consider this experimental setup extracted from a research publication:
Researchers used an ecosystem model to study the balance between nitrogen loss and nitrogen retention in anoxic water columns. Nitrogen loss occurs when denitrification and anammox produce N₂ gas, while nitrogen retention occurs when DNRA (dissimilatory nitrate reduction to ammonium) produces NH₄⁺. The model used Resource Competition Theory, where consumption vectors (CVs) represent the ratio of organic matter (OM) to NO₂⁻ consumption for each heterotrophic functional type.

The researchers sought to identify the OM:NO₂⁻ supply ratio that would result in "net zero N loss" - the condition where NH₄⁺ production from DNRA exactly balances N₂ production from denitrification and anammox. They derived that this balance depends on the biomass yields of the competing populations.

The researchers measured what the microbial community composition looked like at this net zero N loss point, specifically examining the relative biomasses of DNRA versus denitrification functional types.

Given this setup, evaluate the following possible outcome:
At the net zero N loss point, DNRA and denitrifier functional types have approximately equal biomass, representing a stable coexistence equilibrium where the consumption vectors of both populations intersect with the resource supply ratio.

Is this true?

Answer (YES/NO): YES